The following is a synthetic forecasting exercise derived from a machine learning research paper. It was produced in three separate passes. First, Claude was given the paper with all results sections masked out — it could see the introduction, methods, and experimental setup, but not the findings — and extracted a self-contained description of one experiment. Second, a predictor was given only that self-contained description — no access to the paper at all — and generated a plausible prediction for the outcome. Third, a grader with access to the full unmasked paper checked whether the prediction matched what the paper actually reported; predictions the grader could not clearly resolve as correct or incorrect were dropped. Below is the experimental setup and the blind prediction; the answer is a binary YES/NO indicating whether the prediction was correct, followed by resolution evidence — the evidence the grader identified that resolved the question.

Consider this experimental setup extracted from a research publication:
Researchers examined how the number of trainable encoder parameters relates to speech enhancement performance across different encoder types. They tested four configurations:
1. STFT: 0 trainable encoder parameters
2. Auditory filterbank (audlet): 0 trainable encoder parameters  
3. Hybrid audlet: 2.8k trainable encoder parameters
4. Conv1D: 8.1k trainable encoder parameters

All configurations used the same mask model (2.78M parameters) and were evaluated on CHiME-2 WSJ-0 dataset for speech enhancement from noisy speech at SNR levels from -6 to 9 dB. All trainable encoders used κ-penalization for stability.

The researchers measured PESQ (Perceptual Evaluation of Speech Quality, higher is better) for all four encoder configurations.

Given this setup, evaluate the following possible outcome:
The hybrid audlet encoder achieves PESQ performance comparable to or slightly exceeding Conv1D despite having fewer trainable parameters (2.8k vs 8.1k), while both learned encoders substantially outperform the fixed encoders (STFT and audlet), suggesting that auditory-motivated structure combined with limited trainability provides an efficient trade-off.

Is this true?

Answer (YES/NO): NO